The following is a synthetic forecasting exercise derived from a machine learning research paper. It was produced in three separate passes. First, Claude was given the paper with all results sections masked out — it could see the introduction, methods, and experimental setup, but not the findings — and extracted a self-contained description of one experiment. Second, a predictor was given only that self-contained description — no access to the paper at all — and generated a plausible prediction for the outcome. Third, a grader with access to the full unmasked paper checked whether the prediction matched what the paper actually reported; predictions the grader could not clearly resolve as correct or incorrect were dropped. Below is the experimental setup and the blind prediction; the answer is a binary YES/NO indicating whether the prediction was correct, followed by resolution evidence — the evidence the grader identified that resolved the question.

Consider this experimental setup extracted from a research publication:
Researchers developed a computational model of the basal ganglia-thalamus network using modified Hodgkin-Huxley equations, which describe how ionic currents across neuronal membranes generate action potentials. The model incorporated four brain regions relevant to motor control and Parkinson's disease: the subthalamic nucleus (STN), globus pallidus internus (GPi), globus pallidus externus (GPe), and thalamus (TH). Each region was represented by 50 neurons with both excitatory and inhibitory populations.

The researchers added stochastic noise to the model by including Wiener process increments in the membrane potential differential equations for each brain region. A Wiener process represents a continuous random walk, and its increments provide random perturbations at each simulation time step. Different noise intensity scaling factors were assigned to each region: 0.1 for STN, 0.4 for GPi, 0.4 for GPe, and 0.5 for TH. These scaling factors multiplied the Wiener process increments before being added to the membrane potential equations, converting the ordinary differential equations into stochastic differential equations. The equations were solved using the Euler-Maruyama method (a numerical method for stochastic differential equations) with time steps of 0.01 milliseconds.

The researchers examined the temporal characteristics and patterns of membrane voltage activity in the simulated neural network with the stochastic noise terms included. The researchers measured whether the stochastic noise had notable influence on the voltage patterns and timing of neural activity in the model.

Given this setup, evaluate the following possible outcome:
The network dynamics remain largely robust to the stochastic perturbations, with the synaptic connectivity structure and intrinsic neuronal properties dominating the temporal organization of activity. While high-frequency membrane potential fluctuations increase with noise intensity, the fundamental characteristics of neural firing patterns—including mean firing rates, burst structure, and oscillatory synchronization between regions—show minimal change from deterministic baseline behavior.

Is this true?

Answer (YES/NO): YES